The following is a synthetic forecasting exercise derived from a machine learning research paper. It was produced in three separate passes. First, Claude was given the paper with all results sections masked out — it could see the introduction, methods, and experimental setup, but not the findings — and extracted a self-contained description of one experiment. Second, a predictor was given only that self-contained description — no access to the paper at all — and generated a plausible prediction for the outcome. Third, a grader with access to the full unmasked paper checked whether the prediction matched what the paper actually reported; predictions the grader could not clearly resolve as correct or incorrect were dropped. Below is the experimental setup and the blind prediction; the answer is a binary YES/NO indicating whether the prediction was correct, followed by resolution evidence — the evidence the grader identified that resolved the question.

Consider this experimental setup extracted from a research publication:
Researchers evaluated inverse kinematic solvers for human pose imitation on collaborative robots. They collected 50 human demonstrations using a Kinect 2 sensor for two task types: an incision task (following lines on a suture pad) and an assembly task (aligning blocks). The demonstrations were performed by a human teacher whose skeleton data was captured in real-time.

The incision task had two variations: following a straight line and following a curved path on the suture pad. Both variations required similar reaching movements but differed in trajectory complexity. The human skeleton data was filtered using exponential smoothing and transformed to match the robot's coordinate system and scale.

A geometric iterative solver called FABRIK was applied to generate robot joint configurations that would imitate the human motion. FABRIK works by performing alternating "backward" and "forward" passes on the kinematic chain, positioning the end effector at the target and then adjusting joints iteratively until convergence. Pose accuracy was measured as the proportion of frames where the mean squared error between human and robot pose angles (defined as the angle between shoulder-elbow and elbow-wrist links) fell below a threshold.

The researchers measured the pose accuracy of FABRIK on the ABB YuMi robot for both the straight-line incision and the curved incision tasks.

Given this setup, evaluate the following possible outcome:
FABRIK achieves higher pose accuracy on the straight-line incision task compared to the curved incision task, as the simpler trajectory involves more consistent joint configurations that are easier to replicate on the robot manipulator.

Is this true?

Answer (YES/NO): YES